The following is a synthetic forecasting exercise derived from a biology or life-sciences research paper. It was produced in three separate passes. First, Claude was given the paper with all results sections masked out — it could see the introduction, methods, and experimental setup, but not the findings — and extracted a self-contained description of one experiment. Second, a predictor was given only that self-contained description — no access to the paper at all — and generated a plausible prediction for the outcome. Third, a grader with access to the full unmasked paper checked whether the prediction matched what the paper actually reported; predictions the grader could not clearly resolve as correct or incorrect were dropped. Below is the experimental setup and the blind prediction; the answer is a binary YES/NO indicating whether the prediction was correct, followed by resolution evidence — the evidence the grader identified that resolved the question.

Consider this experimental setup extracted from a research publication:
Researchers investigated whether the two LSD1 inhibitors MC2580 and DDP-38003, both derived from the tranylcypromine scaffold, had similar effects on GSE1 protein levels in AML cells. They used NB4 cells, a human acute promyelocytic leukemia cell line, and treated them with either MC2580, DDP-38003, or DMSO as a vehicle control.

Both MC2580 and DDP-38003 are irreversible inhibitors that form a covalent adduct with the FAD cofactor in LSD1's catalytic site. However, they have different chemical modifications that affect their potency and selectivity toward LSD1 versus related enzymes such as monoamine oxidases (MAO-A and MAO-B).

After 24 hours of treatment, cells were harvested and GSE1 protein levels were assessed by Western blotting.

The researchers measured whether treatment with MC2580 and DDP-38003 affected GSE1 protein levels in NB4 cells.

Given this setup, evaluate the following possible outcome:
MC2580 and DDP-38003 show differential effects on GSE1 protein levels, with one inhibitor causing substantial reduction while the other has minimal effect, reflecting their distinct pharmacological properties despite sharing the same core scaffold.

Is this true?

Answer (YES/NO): NO